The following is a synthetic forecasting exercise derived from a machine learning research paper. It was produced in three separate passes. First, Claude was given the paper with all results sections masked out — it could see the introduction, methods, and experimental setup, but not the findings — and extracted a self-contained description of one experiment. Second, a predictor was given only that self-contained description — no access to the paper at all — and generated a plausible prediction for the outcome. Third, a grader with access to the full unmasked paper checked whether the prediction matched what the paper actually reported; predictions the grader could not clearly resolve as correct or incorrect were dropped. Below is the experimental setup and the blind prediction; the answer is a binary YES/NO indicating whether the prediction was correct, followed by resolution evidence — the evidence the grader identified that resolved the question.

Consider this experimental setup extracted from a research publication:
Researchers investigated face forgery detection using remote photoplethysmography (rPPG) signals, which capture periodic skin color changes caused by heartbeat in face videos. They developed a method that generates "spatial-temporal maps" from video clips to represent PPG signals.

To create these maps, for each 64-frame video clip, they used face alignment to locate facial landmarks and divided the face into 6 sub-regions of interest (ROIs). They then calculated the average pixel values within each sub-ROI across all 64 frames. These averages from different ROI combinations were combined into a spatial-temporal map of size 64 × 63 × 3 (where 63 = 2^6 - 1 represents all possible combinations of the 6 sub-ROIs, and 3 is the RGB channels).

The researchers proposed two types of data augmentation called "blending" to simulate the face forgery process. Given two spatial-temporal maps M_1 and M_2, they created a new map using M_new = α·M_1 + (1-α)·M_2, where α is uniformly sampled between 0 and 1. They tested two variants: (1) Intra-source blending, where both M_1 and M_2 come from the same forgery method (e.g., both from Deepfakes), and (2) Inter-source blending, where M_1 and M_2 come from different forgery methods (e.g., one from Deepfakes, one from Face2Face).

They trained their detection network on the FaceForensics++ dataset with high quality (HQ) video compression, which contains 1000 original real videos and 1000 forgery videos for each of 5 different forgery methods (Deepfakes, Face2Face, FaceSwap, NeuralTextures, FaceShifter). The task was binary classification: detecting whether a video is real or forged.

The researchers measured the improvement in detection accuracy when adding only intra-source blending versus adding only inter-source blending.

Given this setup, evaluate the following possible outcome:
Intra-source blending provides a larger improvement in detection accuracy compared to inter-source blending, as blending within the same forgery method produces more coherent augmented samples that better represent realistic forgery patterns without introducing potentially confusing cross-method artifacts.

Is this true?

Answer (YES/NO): NO